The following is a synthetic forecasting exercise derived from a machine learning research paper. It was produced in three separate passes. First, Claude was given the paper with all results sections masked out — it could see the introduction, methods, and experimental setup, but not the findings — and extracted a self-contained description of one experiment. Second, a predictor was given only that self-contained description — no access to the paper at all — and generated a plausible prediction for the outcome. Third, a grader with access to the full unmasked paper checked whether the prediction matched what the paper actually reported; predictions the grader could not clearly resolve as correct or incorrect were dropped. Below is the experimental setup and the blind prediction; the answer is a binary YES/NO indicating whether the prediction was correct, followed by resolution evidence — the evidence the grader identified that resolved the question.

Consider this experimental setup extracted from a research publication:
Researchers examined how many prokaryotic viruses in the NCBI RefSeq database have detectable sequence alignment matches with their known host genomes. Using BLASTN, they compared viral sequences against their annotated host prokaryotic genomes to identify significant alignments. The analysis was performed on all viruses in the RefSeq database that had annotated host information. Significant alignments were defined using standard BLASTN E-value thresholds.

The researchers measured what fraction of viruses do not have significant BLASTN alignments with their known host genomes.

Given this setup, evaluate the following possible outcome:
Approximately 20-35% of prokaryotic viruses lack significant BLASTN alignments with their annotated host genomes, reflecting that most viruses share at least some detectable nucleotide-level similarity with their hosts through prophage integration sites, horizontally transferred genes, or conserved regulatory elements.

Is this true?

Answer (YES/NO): YES